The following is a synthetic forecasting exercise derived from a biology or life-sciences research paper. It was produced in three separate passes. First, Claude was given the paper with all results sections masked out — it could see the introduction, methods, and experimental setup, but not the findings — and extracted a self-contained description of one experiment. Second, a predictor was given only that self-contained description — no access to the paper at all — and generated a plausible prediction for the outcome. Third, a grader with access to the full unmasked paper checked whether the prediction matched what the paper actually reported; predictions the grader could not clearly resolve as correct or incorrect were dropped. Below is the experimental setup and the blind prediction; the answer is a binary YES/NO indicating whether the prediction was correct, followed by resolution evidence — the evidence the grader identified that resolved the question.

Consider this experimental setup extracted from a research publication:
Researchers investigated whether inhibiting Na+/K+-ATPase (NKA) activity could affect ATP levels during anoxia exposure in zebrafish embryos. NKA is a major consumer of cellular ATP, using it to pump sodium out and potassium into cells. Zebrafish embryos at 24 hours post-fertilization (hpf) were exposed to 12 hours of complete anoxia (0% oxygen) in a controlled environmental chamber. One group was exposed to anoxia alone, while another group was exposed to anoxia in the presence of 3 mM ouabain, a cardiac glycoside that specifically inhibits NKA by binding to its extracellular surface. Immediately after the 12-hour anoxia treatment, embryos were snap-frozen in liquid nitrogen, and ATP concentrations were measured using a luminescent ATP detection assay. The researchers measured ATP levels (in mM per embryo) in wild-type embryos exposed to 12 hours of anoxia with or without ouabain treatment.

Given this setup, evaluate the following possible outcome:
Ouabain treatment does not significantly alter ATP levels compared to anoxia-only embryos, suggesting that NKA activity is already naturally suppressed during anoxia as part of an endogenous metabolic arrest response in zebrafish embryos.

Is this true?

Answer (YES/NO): NO